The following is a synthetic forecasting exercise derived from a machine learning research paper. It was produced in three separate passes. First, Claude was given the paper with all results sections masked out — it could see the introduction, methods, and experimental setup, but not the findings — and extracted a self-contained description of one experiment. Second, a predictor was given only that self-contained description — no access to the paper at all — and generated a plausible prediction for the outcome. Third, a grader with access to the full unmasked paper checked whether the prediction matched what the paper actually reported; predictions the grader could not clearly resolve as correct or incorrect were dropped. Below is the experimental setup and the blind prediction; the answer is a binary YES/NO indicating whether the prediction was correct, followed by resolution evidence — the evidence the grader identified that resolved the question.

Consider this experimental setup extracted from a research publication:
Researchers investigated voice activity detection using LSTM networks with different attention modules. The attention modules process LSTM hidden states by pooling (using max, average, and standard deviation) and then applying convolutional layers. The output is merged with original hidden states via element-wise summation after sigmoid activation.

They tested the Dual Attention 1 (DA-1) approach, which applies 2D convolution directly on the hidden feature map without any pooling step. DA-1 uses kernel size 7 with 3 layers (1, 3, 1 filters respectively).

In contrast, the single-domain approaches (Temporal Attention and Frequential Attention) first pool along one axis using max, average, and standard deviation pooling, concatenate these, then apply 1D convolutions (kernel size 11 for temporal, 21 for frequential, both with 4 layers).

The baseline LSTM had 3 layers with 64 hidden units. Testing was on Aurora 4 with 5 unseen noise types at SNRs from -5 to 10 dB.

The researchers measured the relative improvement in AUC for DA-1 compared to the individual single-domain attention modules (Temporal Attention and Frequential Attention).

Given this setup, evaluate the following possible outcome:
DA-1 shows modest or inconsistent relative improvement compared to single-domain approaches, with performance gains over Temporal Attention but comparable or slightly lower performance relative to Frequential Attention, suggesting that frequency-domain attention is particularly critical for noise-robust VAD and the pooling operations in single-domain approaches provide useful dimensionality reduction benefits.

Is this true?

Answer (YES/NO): NO